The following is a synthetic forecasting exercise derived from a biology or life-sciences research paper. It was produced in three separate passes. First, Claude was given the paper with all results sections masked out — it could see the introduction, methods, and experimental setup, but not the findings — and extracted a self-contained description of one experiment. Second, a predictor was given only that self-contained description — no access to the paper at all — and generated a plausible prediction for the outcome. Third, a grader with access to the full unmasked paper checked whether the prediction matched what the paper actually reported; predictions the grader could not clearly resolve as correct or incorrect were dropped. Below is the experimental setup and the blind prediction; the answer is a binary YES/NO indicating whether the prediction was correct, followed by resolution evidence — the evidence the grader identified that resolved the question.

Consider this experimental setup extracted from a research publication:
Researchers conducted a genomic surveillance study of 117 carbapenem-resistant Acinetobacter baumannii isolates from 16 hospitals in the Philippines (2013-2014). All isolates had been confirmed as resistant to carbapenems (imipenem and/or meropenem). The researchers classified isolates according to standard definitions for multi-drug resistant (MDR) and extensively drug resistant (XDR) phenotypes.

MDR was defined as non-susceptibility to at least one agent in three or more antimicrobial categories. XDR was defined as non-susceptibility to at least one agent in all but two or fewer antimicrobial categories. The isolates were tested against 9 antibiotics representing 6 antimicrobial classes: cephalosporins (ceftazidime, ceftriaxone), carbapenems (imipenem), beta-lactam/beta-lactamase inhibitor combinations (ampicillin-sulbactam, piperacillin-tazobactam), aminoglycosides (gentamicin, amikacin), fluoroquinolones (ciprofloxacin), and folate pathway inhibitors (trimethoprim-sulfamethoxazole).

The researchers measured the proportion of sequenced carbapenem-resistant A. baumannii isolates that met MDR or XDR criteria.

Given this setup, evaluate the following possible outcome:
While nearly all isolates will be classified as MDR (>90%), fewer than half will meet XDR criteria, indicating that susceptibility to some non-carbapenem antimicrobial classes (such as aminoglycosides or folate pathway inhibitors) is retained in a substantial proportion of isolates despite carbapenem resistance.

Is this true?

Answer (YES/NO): NO